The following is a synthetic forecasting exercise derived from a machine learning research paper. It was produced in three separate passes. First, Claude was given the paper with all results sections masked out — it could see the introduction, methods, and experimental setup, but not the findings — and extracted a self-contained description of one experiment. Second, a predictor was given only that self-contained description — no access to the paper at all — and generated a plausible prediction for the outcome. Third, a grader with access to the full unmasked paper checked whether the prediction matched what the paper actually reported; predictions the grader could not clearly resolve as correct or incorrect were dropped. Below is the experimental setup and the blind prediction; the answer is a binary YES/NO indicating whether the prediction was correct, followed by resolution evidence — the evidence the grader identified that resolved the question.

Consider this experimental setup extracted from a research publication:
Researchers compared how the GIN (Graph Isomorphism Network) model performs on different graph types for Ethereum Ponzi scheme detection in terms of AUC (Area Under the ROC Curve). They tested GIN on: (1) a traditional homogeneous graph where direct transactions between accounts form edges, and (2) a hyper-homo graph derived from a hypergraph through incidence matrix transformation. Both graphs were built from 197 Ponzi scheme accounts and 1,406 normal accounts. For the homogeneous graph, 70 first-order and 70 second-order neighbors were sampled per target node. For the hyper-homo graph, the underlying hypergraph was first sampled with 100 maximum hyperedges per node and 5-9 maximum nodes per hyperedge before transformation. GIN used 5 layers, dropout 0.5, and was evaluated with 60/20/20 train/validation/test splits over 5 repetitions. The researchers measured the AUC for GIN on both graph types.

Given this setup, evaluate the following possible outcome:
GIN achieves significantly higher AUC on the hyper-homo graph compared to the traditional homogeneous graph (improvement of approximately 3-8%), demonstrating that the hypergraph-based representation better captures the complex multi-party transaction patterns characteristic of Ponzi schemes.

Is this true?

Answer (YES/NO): NO